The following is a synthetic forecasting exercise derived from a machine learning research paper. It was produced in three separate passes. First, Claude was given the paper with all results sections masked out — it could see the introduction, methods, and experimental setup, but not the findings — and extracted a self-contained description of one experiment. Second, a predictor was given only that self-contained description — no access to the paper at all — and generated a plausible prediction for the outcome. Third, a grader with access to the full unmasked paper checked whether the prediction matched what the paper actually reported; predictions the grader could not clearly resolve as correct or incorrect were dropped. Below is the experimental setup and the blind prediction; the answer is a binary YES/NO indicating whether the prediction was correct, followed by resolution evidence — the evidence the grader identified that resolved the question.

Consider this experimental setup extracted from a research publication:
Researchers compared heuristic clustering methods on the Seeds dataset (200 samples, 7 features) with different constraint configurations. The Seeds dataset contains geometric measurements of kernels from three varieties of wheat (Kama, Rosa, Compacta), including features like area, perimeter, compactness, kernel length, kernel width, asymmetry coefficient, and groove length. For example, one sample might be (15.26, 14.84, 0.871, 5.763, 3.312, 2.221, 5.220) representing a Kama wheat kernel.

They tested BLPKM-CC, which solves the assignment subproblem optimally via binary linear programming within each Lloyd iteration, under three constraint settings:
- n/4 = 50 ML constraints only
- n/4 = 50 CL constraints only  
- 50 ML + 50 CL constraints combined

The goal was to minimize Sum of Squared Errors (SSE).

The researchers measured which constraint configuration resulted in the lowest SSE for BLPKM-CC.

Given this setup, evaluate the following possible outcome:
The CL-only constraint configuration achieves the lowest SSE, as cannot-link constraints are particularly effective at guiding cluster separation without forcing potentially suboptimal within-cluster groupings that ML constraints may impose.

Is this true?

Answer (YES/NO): NO